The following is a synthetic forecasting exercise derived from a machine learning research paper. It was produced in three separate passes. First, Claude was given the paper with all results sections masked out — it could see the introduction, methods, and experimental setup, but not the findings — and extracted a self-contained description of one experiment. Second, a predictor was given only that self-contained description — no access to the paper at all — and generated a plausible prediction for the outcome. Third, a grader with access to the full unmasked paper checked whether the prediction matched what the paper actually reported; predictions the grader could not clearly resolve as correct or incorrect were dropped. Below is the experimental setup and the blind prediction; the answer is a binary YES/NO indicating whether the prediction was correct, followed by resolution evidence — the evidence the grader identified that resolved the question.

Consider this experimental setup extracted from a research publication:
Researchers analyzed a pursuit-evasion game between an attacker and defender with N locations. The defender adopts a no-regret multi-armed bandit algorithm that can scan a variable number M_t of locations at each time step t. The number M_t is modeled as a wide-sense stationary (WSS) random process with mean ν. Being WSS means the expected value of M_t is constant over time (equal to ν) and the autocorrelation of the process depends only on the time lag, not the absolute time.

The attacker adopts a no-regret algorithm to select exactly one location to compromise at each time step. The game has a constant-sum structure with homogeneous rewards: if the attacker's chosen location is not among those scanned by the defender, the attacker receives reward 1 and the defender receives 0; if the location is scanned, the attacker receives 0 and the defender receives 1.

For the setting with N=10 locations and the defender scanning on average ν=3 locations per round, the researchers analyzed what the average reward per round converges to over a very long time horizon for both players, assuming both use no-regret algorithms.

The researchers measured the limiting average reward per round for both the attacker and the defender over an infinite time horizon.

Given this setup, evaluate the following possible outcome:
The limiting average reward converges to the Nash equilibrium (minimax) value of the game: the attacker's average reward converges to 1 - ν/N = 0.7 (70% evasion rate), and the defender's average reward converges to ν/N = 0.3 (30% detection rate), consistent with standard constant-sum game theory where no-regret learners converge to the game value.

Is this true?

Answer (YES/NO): YES